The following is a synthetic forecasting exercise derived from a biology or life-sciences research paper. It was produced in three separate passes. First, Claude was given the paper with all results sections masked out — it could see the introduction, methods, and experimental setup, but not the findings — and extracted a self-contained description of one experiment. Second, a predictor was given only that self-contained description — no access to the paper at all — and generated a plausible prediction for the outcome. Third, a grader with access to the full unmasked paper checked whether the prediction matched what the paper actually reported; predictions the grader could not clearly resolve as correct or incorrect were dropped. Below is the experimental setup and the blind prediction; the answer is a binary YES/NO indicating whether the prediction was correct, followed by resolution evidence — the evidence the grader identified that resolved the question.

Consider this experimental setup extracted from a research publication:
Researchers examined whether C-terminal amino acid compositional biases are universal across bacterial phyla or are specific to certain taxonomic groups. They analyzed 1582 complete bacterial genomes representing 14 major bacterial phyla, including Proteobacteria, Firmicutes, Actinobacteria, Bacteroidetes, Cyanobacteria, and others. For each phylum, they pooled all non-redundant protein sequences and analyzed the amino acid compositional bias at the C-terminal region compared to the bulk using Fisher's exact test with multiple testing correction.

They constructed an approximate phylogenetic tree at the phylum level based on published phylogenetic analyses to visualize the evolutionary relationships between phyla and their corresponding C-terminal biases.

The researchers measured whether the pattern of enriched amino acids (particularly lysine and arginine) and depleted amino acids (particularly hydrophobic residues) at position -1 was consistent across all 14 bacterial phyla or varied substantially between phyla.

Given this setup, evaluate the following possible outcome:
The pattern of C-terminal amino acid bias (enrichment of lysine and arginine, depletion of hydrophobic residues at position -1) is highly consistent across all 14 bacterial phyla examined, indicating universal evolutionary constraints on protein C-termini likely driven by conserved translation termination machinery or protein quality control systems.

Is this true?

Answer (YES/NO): YES